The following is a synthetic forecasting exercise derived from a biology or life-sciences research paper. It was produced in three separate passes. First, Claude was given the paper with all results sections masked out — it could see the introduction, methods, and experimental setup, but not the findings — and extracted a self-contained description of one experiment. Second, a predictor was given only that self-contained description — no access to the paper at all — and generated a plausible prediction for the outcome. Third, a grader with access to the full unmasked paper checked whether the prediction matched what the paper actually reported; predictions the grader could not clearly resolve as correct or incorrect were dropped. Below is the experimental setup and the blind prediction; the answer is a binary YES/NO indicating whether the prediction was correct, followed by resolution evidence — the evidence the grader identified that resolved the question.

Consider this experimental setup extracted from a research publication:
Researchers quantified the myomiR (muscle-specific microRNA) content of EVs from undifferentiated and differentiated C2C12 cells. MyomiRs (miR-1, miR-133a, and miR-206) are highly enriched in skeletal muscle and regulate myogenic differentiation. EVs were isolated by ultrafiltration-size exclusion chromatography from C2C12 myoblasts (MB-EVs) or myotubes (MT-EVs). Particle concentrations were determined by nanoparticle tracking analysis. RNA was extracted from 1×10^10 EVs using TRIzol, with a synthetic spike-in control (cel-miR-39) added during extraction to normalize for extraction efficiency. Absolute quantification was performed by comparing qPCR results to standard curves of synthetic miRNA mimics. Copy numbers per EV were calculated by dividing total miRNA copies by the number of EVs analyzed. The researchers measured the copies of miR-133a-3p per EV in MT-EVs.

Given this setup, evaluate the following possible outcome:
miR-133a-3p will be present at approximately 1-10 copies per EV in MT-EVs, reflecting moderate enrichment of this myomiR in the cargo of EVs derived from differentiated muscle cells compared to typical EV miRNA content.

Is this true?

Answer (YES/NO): NO